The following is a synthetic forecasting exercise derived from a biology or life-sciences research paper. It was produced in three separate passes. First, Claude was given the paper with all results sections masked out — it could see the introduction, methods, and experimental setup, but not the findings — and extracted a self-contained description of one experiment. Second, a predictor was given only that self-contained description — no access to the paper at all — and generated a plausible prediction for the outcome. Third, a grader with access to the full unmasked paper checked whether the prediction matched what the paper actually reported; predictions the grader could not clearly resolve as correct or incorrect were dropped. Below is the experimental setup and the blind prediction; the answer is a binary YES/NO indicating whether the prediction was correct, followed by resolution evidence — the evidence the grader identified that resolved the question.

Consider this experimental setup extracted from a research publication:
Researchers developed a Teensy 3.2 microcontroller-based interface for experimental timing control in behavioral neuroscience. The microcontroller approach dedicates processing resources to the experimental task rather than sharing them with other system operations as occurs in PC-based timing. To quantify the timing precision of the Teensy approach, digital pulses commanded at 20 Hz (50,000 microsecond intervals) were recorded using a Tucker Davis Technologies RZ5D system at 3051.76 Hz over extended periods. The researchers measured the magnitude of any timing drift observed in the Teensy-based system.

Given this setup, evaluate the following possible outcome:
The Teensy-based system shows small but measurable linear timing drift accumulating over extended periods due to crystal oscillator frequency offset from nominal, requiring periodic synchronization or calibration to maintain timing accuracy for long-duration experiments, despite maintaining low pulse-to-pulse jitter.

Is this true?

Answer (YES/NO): YES